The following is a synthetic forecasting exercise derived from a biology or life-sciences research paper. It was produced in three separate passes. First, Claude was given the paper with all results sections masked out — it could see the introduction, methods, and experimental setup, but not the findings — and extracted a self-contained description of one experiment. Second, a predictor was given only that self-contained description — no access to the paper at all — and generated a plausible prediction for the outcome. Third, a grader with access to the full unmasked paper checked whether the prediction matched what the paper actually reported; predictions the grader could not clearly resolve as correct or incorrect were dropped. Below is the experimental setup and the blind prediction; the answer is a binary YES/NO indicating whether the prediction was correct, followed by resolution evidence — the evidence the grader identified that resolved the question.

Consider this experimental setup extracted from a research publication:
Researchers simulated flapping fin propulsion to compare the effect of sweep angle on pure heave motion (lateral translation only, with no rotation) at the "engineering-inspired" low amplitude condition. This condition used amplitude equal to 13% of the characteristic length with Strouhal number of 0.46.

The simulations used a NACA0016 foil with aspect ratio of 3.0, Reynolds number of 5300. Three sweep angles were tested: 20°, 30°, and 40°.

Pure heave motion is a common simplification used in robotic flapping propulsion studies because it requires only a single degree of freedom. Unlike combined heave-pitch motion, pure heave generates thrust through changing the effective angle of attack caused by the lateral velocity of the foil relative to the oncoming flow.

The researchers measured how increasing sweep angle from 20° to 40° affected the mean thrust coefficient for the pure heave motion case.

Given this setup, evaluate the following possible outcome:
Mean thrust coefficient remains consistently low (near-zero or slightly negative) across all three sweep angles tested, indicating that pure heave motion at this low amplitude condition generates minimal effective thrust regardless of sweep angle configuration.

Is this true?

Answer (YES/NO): NO